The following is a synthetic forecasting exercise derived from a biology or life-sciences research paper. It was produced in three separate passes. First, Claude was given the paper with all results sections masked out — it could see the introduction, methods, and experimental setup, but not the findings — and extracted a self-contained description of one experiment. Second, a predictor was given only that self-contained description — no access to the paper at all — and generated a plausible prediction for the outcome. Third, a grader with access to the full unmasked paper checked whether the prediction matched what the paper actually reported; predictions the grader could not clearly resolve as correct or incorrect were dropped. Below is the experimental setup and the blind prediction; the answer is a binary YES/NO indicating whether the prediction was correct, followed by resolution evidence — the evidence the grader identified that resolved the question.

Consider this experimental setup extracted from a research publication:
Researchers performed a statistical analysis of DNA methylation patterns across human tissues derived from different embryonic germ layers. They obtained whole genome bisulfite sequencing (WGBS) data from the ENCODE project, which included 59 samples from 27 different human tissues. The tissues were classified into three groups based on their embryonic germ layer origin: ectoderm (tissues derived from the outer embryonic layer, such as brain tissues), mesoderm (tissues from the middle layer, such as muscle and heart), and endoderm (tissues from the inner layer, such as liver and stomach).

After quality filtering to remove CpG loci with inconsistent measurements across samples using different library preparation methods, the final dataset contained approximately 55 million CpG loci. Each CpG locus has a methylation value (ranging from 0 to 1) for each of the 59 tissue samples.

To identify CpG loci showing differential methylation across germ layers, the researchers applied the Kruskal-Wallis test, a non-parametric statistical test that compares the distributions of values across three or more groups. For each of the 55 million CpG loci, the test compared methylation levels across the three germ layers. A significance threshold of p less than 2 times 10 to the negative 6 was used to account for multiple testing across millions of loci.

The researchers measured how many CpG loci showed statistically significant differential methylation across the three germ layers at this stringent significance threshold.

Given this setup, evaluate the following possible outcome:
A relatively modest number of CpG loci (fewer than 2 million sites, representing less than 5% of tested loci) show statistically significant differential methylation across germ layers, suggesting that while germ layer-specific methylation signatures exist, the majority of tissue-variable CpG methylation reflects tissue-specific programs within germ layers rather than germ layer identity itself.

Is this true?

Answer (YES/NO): NO